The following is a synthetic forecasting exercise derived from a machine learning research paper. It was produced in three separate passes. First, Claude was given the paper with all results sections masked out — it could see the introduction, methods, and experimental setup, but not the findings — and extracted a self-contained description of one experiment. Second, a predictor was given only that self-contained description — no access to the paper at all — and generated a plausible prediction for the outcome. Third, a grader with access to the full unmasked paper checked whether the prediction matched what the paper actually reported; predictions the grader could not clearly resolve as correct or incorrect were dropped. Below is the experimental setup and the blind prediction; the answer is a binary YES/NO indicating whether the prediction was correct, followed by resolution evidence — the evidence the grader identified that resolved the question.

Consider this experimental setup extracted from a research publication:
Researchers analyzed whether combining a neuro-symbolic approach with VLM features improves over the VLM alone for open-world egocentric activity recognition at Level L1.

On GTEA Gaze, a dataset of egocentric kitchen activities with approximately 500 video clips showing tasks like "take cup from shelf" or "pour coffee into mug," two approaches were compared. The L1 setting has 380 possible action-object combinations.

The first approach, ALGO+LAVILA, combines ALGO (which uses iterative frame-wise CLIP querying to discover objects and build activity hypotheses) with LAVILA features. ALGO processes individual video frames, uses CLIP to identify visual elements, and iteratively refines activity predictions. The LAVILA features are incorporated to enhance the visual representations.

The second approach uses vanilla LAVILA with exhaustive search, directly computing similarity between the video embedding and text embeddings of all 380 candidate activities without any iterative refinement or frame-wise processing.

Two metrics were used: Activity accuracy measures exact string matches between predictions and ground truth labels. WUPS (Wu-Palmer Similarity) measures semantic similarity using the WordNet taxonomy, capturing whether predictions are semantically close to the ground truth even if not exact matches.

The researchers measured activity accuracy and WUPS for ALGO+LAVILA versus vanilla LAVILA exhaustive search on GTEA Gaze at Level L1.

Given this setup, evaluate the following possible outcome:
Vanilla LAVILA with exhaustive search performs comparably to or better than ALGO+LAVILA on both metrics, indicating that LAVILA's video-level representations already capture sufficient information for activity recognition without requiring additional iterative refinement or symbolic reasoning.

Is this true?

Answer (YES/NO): YES